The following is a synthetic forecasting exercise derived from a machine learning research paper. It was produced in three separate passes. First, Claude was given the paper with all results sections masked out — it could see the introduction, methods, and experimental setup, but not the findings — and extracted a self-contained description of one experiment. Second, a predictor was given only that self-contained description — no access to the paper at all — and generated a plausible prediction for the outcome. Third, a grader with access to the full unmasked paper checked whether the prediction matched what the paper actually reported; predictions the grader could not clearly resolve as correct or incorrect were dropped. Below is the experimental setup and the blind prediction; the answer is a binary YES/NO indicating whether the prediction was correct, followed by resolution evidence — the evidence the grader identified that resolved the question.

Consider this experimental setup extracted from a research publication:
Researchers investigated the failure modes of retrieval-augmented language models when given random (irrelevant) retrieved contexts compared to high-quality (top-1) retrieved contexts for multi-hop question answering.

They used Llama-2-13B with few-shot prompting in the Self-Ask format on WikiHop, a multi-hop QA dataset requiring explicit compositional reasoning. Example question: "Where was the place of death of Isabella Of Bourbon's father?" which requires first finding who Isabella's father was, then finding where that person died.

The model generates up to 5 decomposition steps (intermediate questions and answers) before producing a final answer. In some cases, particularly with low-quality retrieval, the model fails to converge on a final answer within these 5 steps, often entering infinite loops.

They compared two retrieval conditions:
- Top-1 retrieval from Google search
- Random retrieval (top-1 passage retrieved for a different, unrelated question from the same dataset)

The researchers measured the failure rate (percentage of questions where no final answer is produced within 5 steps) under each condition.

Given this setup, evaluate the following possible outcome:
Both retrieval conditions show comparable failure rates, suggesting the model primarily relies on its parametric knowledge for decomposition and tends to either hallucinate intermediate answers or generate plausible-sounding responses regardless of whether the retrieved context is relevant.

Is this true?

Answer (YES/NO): NO